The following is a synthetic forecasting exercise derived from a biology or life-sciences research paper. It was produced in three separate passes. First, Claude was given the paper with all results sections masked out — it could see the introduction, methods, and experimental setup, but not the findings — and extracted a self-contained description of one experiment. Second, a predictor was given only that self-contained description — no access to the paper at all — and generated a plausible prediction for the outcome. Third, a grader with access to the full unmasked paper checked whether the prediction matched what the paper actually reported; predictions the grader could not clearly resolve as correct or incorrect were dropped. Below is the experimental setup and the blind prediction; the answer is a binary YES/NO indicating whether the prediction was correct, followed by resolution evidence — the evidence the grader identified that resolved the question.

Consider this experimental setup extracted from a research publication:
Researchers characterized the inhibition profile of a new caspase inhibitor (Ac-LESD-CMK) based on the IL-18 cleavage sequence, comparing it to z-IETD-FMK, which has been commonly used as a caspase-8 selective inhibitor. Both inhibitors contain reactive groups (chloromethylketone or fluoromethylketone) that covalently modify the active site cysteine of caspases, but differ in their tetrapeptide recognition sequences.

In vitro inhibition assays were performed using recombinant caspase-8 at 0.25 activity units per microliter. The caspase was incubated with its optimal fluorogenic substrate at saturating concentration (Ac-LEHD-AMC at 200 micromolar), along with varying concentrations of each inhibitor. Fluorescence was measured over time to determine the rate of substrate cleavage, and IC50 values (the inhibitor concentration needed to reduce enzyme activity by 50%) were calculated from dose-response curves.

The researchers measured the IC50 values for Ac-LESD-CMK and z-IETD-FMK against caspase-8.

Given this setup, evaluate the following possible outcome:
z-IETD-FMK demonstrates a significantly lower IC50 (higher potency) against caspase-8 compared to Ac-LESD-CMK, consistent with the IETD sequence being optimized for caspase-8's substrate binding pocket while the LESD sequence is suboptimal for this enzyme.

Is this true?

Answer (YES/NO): NO